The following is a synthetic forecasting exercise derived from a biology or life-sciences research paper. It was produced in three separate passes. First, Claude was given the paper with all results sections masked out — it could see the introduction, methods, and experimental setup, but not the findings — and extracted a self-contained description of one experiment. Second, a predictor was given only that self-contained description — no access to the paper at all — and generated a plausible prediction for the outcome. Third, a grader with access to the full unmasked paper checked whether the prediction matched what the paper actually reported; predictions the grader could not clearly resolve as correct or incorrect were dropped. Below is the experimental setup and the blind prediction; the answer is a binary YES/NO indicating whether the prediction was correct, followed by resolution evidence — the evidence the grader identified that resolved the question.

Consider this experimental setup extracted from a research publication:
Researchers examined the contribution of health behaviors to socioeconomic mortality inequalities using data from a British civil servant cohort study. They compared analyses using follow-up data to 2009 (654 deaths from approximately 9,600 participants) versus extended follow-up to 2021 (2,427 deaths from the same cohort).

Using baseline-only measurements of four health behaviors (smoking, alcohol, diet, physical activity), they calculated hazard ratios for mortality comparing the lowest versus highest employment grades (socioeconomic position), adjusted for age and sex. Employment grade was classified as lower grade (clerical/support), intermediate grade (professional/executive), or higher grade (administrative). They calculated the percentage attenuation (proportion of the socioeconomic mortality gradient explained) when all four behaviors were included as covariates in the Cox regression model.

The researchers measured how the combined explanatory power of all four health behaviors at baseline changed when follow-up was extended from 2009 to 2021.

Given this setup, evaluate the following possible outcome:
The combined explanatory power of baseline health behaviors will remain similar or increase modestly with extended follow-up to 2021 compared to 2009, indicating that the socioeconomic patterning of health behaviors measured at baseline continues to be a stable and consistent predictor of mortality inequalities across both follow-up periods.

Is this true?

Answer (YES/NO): YES